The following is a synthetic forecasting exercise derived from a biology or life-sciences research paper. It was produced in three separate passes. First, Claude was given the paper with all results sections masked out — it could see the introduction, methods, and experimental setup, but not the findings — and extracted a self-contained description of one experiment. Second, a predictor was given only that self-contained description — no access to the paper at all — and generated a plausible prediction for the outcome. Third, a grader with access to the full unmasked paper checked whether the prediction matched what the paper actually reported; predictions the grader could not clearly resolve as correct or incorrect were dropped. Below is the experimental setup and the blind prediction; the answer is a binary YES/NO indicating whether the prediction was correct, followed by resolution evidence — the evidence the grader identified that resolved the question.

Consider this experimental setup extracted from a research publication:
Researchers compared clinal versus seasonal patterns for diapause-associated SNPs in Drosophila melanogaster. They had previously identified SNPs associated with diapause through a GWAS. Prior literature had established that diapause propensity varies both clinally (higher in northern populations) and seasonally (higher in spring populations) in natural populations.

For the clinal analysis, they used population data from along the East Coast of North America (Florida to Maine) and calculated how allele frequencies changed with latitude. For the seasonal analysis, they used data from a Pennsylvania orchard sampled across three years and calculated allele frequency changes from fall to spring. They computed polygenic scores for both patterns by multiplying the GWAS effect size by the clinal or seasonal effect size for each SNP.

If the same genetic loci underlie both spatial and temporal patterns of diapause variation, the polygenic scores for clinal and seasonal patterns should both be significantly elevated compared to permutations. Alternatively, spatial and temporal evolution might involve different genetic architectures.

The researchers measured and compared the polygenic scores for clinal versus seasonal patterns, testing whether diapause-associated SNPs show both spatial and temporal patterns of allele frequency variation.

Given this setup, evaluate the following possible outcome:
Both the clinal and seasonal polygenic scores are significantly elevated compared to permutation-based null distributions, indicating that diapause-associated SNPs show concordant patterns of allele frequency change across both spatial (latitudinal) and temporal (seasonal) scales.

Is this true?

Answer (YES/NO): NO